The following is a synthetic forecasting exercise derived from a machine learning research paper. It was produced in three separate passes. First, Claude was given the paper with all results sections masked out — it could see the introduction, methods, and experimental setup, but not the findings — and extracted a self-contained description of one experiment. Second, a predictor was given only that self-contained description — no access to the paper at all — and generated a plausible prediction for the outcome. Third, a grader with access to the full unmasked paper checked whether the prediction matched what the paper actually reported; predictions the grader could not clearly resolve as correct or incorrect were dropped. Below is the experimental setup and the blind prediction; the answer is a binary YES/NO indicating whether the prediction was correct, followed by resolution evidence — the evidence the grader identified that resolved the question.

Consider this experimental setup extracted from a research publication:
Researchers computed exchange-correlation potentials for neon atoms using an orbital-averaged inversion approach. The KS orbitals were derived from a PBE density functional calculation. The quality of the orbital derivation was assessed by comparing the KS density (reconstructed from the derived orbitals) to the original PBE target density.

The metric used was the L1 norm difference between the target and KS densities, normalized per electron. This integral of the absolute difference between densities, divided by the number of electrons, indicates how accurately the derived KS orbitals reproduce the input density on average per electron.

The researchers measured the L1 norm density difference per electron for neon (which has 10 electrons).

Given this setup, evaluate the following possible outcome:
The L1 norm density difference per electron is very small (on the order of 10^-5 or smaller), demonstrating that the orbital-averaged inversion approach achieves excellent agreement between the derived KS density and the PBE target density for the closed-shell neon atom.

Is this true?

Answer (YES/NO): NO